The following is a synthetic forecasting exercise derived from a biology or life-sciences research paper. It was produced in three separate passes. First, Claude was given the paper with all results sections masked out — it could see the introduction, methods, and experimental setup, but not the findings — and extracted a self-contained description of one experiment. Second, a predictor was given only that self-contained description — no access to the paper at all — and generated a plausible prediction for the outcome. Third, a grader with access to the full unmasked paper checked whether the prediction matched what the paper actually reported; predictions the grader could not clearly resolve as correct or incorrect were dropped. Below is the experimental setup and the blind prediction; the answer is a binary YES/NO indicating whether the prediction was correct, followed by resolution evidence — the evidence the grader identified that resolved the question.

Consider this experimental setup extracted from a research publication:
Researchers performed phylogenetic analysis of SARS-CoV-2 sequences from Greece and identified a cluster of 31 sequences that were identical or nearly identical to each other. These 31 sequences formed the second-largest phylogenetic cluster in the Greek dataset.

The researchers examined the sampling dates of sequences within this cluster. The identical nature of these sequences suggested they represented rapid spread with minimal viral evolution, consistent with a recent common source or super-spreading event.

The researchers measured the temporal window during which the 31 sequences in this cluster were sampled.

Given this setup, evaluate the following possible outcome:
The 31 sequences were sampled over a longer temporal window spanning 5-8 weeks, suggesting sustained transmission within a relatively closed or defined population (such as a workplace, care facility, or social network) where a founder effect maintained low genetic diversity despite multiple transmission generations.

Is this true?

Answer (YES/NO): NO